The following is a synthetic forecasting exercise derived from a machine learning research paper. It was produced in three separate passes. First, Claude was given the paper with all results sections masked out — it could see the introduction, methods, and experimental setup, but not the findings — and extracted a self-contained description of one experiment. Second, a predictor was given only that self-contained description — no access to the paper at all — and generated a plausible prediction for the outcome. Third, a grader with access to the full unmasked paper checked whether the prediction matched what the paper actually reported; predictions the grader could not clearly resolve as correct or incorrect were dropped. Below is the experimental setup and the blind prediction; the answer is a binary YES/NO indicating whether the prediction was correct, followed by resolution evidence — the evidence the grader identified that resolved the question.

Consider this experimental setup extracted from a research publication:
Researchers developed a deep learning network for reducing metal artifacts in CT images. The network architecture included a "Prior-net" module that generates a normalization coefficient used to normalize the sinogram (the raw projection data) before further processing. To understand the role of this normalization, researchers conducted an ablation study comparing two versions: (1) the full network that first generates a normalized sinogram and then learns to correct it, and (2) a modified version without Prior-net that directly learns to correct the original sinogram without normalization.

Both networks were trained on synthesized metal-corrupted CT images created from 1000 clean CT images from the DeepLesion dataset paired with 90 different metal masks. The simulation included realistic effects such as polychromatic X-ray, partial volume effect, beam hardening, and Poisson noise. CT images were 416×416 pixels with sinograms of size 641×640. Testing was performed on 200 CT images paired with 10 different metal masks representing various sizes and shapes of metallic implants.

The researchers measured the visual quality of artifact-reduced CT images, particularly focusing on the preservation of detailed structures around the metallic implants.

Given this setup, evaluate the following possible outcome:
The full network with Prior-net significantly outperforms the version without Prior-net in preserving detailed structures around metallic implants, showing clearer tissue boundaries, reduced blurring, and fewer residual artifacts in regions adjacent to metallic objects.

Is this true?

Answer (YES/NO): YES